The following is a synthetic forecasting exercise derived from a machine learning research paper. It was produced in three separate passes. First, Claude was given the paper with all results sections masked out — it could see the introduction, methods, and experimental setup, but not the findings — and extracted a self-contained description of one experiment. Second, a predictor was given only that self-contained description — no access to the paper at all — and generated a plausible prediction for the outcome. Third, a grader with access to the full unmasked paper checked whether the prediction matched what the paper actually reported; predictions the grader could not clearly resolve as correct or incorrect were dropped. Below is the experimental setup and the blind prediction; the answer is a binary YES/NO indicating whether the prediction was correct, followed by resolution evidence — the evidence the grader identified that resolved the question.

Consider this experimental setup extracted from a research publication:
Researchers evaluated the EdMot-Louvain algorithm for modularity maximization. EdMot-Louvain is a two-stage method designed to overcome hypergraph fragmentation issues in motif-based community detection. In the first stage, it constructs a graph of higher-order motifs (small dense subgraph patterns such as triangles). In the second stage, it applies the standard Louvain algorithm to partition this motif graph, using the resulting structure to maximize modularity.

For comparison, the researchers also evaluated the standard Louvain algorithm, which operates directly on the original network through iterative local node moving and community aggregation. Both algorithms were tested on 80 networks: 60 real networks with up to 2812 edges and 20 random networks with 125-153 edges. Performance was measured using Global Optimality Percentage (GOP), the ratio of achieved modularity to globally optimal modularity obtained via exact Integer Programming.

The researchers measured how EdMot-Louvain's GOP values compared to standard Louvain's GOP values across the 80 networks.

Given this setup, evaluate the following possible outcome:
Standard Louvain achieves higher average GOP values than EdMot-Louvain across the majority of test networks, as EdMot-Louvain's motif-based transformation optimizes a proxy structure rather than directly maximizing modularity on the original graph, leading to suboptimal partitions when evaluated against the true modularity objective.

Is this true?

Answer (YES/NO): YES